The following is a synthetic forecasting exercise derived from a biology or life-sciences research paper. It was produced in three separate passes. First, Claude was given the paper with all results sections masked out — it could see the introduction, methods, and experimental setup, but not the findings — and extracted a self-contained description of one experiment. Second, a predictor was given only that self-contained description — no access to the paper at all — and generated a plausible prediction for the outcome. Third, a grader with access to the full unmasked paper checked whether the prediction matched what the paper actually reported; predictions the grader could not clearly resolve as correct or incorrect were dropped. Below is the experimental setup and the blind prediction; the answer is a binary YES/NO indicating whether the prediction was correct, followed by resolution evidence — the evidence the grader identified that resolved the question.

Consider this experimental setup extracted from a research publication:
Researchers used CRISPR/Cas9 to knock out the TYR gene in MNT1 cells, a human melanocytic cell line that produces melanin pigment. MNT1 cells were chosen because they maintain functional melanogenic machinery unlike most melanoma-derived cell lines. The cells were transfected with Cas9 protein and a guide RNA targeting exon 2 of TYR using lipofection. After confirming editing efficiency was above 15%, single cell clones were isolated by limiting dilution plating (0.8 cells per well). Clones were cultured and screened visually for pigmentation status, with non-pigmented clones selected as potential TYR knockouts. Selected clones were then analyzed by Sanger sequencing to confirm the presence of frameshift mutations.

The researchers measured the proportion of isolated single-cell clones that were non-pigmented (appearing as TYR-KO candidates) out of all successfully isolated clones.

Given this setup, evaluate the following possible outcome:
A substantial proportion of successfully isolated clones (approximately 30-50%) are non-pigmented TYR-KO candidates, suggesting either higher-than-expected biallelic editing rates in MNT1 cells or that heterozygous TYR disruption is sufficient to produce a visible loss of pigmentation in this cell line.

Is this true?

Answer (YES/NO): NO